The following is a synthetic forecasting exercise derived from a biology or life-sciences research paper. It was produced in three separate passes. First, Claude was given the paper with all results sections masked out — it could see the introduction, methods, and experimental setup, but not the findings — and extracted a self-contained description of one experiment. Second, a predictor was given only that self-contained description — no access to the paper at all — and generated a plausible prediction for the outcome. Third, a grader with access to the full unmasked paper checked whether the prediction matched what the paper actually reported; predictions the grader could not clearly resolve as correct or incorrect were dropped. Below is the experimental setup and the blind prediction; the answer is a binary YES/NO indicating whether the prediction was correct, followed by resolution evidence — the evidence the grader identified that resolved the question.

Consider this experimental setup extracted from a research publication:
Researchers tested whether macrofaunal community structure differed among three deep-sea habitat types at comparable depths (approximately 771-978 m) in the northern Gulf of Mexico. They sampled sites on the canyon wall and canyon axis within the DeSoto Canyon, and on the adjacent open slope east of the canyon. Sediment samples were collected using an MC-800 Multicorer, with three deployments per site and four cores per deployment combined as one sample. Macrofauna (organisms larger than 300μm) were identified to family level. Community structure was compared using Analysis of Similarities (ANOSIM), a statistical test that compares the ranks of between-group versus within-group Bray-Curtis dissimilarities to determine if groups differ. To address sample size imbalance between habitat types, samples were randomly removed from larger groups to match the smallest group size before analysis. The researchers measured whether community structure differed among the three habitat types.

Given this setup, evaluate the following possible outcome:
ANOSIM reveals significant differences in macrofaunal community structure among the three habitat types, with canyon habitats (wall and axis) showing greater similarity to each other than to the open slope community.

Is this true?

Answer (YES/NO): NO